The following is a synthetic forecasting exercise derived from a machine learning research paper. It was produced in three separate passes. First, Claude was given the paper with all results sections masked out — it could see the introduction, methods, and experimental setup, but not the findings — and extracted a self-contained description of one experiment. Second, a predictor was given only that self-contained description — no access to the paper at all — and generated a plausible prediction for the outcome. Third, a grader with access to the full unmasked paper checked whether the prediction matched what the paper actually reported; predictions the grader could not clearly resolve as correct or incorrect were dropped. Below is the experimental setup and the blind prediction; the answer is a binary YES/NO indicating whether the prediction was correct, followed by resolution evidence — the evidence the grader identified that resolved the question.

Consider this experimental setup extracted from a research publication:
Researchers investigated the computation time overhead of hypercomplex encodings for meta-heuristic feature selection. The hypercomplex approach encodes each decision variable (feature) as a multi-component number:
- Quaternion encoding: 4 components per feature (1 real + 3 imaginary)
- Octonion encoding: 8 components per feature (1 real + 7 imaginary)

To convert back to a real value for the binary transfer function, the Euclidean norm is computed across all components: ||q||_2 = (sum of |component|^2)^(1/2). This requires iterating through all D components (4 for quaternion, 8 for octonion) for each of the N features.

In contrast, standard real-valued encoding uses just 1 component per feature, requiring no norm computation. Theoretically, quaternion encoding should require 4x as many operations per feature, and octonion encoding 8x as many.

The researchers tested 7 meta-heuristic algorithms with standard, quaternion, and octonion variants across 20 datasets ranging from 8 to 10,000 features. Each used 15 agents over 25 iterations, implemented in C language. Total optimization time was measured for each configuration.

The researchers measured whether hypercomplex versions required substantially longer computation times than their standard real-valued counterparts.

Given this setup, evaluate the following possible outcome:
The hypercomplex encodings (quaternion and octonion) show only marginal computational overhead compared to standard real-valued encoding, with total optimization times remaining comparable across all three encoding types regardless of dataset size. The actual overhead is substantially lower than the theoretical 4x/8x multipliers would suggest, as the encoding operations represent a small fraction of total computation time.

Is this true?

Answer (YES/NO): YES